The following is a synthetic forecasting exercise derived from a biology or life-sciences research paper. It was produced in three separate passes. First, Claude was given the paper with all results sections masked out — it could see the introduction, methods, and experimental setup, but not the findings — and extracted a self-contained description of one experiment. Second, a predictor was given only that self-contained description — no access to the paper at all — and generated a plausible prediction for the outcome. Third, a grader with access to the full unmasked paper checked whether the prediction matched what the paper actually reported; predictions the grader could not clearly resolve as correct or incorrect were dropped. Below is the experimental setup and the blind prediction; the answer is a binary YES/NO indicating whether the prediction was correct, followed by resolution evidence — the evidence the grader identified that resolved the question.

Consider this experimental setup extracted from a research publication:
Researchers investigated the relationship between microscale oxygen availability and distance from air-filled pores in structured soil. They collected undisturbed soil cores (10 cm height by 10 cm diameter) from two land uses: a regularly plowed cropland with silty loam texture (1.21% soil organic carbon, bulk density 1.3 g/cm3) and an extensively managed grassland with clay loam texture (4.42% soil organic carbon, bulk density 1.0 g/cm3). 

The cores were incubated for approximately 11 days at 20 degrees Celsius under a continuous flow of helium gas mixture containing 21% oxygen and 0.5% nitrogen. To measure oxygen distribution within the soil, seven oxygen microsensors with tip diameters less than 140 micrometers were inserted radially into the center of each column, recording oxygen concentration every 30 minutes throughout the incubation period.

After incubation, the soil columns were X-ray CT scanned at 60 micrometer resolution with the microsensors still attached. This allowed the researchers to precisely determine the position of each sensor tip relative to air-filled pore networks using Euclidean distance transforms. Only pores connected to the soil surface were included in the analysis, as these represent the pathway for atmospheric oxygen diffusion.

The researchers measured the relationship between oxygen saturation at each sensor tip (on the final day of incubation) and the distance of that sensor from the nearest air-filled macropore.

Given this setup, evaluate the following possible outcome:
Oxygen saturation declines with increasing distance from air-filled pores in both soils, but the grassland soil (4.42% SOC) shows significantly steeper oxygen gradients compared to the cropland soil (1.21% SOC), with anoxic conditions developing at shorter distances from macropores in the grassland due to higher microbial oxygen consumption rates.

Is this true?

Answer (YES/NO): NO